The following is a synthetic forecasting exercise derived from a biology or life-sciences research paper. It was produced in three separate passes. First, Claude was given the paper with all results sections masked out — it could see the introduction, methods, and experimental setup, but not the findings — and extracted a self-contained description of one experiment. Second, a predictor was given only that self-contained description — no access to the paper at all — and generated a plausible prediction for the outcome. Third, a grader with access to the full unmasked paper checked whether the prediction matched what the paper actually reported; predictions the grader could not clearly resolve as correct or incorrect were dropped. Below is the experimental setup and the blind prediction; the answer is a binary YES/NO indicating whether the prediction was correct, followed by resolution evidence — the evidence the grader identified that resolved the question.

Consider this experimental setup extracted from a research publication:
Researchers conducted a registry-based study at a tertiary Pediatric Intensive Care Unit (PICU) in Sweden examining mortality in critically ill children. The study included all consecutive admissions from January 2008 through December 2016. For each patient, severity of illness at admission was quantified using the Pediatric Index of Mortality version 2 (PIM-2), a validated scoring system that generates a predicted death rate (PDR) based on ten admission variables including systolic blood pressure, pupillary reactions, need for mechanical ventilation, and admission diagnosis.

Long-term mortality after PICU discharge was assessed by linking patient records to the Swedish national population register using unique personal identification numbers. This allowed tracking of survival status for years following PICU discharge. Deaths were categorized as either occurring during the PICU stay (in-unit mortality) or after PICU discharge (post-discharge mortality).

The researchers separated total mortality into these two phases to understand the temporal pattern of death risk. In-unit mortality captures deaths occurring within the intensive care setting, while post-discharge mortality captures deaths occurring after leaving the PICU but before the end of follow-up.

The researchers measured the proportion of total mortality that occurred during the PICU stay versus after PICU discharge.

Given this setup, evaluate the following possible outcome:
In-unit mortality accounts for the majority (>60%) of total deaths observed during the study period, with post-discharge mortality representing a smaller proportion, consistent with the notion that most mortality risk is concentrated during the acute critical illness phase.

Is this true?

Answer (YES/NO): NO